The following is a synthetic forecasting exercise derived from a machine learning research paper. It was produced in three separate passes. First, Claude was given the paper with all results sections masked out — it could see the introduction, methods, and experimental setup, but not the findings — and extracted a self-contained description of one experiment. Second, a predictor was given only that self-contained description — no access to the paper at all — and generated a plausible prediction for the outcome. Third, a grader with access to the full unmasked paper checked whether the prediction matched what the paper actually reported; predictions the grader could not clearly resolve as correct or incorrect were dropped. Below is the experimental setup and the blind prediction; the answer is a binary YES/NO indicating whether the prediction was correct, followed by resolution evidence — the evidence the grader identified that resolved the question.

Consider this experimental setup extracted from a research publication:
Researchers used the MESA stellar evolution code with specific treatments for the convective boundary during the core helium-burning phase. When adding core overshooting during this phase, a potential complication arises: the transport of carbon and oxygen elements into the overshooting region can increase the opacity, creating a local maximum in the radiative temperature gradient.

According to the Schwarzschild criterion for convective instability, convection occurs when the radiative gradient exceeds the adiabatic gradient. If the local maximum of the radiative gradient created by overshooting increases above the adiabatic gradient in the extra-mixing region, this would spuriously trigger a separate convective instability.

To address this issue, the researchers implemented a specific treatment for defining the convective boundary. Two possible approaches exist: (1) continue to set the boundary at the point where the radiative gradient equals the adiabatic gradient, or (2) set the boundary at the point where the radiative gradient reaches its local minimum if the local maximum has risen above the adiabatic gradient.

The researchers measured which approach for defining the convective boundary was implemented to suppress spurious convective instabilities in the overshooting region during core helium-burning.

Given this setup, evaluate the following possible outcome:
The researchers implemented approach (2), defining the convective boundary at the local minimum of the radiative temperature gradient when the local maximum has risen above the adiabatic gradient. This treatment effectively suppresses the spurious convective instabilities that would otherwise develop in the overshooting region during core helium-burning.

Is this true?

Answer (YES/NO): YES